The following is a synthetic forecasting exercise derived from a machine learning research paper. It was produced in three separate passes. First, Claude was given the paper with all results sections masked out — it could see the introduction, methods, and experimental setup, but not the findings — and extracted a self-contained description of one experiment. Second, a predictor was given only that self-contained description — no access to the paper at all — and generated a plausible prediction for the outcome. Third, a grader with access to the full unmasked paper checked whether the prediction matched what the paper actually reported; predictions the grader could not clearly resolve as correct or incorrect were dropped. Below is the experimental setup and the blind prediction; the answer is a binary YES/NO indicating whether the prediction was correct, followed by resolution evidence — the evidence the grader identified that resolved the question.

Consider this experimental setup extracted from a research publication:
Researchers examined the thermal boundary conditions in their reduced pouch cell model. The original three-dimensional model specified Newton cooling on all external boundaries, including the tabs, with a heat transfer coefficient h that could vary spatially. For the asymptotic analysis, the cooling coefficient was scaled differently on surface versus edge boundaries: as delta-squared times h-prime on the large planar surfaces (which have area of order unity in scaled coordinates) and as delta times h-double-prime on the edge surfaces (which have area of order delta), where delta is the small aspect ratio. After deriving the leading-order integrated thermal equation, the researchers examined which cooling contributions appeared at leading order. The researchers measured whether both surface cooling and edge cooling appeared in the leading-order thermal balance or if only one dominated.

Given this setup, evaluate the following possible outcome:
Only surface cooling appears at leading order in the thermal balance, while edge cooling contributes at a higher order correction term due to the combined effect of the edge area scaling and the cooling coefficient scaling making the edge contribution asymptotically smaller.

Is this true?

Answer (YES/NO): NO